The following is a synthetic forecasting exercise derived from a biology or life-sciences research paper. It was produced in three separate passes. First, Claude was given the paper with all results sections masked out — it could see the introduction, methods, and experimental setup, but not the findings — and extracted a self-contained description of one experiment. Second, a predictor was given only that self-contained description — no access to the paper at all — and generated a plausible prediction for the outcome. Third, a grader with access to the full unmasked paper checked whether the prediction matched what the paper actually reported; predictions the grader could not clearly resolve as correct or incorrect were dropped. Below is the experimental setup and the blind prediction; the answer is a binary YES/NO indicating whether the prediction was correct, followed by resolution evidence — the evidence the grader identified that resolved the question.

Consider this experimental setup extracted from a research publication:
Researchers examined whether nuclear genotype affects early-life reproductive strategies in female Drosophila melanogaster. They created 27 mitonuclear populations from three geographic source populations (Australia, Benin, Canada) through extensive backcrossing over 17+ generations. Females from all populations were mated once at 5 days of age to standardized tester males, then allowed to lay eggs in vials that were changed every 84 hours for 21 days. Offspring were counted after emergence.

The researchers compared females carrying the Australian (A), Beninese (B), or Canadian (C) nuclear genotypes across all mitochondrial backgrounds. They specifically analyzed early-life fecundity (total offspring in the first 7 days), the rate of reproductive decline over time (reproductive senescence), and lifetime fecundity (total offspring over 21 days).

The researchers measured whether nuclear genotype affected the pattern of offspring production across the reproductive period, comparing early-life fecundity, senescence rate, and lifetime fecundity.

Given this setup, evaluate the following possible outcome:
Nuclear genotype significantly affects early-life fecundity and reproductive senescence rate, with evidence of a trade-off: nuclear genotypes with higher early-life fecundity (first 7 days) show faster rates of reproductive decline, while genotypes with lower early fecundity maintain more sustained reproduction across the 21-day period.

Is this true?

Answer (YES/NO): YES